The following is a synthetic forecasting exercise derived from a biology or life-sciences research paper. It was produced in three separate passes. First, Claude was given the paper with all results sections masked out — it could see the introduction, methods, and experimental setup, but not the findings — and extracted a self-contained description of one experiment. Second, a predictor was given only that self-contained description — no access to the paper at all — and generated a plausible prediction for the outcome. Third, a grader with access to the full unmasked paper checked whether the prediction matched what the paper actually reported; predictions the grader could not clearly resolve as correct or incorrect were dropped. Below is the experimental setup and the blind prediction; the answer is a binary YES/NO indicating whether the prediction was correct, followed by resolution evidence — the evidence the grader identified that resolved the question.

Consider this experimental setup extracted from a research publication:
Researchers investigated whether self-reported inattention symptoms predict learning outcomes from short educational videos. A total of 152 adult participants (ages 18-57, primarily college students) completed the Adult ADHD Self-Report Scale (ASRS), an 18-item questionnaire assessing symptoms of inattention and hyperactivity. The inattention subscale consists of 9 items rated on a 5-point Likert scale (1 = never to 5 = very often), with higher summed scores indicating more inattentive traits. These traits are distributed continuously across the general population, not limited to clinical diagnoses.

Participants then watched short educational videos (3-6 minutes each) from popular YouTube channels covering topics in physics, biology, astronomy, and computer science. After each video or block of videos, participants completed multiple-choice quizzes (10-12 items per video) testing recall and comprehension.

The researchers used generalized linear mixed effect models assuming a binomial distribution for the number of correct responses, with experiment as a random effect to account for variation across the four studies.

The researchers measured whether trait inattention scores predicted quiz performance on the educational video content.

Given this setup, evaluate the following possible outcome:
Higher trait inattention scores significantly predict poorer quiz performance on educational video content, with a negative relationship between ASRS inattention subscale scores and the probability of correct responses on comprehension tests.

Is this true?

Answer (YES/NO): NO